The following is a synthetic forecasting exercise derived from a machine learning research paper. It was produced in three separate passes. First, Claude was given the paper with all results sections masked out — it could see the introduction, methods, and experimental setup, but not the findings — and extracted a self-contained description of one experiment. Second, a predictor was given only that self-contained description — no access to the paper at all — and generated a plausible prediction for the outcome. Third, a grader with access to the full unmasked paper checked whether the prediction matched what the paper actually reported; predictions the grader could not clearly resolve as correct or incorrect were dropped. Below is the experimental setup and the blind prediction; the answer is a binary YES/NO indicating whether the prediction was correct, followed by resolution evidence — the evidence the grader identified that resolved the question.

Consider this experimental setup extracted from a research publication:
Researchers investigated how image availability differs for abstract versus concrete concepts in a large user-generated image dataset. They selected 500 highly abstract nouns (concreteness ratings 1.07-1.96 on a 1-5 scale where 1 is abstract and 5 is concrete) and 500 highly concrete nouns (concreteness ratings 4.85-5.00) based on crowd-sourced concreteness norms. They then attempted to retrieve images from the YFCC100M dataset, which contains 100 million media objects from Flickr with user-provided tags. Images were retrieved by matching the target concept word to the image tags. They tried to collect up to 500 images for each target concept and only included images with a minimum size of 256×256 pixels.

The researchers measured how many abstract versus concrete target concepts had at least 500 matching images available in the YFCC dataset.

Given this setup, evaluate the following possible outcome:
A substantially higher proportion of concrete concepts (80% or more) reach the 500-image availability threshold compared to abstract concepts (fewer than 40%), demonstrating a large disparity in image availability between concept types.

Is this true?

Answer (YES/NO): YES